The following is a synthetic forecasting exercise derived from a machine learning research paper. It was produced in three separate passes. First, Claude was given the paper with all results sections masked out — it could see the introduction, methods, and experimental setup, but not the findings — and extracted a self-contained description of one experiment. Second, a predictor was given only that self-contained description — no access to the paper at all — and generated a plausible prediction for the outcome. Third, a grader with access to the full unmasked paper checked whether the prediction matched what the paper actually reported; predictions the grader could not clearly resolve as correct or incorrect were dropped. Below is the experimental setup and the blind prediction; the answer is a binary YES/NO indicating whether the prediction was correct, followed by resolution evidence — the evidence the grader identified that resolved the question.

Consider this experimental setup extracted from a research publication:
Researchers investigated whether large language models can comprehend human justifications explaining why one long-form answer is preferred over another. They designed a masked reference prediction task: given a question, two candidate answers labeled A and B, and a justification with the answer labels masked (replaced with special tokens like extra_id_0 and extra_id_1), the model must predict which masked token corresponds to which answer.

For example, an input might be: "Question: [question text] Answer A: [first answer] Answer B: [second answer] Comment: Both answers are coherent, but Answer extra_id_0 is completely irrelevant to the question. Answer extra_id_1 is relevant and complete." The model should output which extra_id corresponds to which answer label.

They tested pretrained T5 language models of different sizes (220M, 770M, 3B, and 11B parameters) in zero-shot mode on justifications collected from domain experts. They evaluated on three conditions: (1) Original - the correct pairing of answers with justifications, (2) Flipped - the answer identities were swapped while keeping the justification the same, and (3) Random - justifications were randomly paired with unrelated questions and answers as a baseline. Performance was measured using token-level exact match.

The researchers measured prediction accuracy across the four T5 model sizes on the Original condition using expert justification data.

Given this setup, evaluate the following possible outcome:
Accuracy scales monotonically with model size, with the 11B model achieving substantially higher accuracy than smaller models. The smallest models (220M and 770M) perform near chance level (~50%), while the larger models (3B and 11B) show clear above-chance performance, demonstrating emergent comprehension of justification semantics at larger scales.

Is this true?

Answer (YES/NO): NO